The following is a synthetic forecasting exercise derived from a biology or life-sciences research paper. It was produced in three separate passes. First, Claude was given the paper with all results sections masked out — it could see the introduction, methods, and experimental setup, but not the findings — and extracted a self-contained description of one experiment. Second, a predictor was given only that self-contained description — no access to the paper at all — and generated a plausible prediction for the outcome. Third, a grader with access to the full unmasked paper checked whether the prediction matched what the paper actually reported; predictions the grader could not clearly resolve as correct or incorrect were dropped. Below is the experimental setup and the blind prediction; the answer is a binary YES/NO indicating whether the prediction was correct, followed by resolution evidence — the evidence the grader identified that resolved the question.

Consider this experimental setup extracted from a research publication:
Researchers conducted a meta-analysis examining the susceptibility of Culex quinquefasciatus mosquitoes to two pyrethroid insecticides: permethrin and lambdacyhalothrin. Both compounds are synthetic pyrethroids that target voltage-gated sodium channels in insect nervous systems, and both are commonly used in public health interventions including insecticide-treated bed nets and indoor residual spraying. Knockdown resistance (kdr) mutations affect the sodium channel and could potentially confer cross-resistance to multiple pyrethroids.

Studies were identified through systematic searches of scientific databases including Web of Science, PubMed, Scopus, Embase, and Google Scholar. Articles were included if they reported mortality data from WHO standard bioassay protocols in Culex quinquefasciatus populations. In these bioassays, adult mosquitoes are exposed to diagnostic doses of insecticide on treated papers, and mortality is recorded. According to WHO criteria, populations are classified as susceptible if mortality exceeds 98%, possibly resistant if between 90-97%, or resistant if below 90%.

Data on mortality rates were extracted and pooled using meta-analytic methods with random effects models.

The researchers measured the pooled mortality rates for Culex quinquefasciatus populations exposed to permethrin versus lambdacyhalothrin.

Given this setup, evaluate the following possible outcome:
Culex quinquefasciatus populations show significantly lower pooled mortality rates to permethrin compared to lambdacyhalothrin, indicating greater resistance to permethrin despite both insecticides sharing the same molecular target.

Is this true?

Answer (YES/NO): NO